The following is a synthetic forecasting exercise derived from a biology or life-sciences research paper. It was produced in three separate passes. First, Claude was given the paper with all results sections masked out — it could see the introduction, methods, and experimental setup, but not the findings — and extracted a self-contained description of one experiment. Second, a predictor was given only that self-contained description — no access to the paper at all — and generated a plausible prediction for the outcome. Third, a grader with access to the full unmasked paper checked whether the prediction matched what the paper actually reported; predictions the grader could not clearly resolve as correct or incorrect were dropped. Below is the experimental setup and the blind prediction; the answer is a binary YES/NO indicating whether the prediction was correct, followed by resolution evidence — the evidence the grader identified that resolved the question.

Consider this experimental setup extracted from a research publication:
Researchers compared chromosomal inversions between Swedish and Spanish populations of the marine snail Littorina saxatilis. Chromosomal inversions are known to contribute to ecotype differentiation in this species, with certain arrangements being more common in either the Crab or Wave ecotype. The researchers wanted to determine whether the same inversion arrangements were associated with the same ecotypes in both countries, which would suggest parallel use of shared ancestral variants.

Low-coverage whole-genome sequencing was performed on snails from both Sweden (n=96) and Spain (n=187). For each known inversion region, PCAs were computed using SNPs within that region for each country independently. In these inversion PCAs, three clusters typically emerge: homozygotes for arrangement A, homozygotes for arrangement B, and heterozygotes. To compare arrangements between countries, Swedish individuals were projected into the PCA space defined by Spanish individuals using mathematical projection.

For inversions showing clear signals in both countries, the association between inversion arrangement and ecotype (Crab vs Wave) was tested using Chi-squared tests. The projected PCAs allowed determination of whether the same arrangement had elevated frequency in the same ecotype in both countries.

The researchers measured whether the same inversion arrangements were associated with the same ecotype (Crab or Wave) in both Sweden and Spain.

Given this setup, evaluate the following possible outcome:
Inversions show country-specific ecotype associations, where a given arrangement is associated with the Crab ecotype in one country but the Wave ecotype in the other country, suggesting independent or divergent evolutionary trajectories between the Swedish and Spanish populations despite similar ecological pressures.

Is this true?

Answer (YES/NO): NO